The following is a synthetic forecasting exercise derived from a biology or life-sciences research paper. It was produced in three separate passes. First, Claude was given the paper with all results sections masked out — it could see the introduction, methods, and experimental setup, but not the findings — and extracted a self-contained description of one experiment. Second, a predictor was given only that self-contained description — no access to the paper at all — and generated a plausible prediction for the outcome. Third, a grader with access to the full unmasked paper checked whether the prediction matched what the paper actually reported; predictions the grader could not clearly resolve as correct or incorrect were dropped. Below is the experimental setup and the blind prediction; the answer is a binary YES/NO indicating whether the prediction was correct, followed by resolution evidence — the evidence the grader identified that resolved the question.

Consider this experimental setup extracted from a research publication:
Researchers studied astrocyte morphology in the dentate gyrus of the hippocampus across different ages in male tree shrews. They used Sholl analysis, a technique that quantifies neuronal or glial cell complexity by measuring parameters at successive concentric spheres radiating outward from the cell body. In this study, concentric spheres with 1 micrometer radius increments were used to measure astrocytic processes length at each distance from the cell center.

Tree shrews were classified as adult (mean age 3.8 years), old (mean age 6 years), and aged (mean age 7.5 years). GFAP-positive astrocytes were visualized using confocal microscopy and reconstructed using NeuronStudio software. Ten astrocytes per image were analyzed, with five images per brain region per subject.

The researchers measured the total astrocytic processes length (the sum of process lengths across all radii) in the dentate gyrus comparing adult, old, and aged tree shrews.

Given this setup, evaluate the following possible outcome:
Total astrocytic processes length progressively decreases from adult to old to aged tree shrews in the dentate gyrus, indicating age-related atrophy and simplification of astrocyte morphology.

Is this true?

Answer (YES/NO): NO